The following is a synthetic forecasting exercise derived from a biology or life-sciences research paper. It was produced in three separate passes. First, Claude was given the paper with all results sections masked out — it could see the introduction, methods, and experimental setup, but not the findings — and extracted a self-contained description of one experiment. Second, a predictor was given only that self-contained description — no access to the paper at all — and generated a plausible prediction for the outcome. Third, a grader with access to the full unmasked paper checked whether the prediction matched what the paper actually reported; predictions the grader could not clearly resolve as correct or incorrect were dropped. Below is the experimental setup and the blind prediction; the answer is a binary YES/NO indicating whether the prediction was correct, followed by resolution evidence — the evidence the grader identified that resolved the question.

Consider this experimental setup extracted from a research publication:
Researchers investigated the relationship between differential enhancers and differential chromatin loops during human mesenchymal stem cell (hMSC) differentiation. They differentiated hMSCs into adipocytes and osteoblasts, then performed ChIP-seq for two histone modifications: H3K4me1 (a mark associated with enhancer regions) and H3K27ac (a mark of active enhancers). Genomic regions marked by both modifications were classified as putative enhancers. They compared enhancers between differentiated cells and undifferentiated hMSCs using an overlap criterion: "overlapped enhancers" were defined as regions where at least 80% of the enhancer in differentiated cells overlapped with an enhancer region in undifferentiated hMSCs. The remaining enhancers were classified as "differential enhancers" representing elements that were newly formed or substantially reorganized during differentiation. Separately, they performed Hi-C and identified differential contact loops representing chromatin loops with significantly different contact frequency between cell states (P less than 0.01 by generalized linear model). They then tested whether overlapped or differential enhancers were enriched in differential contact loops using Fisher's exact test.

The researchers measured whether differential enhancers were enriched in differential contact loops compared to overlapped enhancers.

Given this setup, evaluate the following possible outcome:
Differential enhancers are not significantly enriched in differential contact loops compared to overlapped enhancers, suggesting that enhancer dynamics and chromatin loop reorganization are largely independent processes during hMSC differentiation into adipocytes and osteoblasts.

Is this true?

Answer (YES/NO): NO